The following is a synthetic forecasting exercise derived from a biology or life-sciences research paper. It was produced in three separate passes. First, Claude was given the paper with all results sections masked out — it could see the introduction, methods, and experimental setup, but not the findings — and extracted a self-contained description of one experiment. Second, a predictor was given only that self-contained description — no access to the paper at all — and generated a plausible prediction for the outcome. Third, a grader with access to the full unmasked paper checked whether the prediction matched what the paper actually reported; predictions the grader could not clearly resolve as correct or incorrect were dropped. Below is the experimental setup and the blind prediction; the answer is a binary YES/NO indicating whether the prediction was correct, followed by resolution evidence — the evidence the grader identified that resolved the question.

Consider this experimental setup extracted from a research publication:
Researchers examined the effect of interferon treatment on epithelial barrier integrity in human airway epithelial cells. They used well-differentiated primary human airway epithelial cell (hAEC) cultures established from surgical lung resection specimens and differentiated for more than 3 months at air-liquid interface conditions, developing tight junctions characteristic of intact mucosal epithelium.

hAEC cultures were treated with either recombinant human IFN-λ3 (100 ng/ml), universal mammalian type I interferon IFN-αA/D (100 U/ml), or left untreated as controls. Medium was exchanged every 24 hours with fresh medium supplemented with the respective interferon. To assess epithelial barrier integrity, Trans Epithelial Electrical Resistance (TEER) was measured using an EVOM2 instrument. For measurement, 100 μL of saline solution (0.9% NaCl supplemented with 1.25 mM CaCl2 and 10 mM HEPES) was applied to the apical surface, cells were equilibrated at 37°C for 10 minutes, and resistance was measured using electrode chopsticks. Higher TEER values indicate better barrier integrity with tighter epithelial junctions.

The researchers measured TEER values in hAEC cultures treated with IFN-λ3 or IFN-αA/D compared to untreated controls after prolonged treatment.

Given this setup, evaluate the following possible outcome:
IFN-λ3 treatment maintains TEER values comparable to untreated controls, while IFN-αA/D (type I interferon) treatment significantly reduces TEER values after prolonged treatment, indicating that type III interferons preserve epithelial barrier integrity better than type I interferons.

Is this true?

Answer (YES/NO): NO